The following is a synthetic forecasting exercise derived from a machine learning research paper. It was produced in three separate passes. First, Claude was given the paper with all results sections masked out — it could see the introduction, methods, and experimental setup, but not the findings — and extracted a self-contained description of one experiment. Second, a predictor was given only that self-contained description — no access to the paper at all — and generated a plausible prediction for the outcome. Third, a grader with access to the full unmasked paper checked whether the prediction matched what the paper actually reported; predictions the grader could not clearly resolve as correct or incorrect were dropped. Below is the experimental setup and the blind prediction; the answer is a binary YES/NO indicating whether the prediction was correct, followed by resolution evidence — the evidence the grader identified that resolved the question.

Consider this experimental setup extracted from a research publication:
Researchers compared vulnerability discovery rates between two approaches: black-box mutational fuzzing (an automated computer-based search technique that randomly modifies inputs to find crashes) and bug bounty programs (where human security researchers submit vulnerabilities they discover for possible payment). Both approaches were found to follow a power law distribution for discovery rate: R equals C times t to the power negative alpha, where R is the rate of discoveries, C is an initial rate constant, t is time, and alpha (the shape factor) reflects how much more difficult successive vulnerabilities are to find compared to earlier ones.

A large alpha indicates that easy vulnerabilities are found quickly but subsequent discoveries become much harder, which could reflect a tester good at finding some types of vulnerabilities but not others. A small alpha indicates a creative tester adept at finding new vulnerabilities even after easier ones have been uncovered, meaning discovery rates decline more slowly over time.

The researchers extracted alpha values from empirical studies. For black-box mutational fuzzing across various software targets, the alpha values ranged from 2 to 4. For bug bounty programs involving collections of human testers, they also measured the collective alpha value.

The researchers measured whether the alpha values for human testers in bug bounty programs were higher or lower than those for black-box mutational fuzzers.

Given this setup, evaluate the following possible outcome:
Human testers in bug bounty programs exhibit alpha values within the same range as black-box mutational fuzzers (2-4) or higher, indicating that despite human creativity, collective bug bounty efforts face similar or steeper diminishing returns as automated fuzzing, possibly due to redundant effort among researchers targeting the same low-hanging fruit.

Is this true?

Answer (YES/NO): NO